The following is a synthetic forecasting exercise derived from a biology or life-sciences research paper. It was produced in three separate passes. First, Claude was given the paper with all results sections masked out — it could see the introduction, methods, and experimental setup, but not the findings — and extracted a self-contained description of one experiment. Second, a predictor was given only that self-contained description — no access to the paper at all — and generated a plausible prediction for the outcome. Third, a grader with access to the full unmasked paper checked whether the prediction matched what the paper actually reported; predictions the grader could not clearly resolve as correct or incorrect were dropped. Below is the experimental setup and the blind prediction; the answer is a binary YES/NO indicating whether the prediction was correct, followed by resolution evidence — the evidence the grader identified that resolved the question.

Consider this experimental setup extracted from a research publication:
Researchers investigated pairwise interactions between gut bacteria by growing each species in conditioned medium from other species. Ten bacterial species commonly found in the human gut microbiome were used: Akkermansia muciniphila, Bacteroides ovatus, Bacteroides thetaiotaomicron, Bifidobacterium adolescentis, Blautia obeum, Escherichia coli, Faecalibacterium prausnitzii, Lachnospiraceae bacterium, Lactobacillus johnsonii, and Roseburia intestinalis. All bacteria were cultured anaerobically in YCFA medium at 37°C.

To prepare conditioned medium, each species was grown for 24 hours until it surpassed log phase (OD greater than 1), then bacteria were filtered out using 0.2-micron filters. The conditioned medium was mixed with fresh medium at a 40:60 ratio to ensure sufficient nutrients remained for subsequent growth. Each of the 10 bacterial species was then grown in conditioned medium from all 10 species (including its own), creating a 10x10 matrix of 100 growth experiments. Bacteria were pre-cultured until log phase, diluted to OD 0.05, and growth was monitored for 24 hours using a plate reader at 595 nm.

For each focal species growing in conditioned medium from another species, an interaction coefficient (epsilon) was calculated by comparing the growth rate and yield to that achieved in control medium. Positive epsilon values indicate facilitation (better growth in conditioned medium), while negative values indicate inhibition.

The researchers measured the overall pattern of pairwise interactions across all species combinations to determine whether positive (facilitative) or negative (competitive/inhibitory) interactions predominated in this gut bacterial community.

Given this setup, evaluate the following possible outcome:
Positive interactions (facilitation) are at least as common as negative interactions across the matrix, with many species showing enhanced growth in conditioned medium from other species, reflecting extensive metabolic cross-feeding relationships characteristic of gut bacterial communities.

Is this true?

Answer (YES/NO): NO